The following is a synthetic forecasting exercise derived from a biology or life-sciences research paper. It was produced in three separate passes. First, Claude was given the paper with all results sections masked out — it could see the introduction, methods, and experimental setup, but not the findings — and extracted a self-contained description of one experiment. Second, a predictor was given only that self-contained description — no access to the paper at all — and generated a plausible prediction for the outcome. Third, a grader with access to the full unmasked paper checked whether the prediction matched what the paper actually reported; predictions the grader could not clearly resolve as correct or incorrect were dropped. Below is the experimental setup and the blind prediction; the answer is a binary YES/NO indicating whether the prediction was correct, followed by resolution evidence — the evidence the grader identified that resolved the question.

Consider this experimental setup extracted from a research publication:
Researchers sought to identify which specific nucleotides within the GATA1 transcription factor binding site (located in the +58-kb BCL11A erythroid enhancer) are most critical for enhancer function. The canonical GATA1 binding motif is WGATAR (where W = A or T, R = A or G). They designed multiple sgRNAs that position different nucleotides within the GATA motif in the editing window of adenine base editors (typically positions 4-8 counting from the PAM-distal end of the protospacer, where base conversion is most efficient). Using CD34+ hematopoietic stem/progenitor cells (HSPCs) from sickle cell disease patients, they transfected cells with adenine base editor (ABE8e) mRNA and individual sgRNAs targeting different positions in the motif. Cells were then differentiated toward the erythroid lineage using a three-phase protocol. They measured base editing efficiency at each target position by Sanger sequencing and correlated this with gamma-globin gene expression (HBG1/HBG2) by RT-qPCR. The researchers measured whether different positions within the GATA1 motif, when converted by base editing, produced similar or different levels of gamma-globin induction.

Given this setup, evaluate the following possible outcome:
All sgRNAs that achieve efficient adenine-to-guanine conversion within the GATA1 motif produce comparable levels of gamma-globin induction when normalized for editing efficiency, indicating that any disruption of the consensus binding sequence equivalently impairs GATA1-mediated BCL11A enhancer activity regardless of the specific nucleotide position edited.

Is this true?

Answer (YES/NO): NO